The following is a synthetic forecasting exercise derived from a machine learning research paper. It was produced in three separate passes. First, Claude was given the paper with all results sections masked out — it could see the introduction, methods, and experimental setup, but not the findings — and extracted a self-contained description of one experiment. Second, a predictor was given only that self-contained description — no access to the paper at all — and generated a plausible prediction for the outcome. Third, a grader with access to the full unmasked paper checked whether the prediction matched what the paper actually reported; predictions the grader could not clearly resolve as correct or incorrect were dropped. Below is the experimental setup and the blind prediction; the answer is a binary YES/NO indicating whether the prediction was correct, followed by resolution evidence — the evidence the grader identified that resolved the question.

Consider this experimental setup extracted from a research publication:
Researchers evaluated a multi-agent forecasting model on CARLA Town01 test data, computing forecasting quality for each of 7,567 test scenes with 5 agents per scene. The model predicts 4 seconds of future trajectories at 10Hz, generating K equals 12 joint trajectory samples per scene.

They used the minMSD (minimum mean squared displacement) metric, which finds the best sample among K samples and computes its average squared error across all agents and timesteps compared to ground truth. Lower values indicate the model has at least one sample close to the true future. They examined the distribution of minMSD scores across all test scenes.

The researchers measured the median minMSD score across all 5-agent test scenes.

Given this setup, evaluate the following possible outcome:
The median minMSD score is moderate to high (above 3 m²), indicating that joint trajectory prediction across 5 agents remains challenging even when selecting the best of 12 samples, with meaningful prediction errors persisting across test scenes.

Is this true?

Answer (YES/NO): NO